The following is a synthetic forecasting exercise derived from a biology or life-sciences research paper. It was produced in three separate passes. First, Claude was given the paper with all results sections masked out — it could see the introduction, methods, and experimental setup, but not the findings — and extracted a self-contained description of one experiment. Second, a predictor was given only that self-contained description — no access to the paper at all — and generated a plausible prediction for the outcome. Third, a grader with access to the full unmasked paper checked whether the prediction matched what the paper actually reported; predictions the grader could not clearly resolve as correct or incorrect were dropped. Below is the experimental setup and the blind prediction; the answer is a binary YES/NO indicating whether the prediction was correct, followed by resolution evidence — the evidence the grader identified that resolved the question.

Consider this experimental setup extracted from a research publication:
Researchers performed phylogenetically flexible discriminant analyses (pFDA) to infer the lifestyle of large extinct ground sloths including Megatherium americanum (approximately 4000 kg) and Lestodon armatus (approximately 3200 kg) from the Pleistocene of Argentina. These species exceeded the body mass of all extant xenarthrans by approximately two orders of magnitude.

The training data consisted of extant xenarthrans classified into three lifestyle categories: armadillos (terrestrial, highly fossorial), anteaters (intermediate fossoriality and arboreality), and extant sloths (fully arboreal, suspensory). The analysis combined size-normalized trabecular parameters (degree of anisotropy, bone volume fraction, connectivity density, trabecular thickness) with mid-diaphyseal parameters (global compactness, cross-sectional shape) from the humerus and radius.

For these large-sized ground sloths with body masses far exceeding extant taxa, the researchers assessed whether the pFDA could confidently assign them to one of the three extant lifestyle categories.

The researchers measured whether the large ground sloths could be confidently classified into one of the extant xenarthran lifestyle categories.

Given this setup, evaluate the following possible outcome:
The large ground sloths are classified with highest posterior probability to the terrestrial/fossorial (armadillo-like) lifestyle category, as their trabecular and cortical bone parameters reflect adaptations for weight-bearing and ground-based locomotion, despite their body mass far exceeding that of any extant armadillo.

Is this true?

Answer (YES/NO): NO